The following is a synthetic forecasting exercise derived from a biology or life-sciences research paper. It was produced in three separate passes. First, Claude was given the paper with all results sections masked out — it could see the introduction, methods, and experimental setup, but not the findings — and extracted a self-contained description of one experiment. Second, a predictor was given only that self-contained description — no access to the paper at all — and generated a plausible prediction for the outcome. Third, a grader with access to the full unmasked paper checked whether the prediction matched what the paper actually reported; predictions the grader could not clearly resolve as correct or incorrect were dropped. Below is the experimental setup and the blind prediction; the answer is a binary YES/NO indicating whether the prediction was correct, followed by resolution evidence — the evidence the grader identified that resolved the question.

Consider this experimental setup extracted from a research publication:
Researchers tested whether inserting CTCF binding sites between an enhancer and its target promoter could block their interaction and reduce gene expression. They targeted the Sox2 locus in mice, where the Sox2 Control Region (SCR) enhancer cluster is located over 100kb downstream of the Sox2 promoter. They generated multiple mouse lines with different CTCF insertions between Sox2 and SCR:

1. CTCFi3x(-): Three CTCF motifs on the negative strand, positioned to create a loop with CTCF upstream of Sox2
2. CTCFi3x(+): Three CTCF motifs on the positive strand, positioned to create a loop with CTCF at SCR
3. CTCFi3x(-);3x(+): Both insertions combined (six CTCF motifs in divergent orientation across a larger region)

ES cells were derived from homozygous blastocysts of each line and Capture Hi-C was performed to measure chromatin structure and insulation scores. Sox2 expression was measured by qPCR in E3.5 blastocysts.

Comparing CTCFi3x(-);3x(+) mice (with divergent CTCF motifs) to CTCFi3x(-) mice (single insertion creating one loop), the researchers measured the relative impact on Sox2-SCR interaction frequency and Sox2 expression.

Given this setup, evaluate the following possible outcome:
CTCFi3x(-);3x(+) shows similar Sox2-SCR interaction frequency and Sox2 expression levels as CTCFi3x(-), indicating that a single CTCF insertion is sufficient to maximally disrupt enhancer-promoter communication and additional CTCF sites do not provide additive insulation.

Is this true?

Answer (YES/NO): NO